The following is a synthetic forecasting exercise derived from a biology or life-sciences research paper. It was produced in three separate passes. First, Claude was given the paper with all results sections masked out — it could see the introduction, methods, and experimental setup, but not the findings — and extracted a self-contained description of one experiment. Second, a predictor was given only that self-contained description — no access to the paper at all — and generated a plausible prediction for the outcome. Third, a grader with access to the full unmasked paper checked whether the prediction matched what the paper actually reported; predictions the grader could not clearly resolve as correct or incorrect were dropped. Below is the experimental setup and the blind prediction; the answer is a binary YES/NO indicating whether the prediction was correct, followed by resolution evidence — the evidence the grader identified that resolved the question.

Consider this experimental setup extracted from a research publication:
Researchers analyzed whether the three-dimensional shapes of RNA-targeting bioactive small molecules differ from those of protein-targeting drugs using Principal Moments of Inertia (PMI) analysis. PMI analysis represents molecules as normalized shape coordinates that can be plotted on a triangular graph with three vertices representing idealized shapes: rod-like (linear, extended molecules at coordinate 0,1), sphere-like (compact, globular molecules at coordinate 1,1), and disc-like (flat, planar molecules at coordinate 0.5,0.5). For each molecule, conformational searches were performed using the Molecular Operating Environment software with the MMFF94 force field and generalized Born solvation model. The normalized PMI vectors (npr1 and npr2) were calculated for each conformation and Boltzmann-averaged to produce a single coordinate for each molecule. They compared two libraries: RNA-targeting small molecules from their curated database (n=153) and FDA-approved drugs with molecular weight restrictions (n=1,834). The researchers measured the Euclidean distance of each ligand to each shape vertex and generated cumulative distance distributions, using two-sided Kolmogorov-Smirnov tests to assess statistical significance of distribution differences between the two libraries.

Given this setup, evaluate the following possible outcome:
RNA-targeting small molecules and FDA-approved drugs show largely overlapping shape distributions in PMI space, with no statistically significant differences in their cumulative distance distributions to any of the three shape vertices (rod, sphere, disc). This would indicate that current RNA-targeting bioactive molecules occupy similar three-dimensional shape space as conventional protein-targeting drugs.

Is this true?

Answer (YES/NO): NO